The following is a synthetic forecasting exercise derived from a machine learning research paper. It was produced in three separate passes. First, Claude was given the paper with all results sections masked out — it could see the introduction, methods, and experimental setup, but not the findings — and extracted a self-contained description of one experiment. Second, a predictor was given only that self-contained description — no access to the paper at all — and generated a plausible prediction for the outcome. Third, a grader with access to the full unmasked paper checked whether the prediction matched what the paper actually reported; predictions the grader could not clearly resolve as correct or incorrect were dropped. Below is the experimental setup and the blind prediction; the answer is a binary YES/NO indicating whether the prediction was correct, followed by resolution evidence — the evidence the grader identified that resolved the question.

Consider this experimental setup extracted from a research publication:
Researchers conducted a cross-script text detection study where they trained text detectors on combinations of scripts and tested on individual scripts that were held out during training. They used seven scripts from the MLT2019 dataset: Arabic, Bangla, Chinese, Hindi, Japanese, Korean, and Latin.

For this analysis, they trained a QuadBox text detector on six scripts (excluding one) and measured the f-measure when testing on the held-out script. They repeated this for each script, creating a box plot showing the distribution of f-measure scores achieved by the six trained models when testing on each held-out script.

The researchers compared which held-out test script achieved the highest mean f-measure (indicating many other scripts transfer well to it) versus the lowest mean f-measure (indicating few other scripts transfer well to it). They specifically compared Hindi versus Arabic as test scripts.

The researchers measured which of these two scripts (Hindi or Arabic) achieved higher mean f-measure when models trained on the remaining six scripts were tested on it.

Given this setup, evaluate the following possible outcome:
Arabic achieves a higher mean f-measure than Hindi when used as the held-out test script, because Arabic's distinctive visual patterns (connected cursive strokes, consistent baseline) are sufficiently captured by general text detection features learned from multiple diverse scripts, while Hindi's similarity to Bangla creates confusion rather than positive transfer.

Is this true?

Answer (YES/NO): NO